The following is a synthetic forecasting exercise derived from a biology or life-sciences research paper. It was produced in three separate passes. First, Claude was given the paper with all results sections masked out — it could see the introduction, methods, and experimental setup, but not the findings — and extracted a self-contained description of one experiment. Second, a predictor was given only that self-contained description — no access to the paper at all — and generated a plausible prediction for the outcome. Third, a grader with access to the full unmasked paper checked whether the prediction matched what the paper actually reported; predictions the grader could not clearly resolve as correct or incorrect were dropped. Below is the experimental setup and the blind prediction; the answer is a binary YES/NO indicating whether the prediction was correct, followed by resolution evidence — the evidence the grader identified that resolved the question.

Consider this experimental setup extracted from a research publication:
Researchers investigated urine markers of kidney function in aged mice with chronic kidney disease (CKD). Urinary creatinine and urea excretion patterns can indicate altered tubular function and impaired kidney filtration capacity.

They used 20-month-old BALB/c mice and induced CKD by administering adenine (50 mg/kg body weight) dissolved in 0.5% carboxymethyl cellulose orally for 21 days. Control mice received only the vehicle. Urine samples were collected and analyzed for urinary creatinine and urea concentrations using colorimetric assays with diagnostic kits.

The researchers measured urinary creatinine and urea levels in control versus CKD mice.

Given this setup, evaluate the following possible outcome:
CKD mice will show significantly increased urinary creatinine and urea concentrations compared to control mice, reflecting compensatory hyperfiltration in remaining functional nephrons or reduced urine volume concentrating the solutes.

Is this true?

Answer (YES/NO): NO